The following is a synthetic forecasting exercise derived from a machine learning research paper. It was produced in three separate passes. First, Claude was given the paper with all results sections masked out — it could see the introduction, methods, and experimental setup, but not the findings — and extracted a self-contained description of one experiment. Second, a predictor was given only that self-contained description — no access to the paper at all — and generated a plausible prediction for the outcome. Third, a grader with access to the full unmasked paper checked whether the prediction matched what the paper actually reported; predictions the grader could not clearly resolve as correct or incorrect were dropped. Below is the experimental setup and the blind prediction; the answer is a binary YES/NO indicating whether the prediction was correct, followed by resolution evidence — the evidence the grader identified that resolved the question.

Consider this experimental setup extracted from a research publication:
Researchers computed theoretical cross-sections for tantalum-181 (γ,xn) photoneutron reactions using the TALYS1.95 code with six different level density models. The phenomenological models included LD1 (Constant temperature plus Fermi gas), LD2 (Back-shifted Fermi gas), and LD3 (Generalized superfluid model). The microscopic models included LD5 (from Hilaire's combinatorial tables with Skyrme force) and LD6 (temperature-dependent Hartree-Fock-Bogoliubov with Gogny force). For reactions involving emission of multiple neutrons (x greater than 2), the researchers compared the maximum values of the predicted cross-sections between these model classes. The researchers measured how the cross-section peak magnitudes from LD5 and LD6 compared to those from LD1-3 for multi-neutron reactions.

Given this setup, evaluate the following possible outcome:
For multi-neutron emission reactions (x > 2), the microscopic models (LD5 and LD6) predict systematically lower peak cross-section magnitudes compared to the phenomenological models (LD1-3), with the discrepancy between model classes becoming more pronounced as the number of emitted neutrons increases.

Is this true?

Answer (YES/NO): YES